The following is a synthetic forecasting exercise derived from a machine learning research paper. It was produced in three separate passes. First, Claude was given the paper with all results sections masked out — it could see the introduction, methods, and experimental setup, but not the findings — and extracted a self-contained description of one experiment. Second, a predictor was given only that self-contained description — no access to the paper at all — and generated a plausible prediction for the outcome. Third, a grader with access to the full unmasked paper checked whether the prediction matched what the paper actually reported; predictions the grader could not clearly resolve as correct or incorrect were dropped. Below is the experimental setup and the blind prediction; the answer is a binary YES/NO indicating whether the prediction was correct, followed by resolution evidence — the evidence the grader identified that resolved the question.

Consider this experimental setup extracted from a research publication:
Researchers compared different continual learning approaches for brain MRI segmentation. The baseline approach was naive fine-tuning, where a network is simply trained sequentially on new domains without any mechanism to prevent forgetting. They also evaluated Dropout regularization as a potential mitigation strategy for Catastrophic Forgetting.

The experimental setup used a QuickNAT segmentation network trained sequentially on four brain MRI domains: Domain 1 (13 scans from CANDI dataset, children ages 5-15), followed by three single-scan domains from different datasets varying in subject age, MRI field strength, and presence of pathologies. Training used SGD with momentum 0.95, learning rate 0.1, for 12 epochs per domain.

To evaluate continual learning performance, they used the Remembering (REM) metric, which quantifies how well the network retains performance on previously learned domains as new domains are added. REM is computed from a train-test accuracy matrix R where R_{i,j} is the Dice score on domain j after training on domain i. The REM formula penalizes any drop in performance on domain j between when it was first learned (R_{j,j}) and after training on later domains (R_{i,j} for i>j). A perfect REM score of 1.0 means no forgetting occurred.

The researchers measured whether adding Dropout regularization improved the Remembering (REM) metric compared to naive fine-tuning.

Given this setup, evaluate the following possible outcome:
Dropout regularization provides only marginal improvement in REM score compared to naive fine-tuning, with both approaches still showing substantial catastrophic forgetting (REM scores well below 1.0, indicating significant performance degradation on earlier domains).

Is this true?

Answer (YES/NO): NO